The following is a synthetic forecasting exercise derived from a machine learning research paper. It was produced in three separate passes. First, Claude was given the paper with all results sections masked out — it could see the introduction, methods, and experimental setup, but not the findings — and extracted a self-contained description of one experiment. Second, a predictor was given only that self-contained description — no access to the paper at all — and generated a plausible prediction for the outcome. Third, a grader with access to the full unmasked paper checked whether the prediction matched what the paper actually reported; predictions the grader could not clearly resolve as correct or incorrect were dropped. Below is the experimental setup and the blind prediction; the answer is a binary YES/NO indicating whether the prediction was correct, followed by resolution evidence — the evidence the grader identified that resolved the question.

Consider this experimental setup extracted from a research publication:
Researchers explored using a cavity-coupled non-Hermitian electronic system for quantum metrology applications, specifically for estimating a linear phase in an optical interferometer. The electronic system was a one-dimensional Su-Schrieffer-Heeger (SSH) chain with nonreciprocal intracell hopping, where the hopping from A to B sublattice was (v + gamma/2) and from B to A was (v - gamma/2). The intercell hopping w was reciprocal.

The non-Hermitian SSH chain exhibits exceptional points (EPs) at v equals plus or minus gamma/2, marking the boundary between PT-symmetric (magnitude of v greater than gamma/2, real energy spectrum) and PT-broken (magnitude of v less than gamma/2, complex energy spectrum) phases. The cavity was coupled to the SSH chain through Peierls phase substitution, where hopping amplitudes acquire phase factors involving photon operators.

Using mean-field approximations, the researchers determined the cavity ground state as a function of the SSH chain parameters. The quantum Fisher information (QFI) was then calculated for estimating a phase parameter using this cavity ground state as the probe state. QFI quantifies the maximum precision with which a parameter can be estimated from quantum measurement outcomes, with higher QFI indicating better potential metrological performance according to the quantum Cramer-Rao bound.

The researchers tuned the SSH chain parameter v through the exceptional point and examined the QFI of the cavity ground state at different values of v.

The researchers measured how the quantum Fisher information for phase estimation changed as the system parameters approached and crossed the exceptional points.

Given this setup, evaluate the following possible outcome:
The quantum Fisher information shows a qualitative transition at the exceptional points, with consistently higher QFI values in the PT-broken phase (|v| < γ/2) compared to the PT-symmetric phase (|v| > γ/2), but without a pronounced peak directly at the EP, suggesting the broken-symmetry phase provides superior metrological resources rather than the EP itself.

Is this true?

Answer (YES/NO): YES